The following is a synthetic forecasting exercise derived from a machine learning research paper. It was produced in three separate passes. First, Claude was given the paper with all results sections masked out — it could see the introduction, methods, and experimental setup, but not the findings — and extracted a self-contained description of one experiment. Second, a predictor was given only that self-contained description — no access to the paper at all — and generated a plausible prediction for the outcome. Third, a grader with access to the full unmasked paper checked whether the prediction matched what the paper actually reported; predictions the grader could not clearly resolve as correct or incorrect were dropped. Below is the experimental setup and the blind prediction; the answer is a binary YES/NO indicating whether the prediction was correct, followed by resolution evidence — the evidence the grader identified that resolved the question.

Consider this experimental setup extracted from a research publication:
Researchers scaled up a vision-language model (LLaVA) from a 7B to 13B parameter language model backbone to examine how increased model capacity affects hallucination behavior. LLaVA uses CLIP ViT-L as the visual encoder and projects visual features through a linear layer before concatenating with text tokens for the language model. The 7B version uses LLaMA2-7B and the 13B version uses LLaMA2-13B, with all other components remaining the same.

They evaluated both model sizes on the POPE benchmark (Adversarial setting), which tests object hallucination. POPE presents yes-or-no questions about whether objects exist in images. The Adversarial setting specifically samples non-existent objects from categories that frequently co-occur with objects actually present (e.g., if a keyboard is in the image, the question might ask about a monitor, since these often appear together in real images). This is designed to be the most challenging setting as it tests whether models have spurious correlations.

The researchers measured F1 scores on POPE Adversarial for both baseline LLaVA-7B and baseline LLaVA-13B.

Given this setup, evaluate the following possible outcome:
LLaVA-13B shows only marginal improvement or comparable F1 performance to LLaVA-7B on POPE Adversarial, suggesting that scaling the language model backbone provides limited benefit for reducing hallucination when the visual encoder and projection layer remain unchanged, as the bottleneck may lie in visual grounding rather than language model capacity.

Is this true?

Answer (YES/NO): NO